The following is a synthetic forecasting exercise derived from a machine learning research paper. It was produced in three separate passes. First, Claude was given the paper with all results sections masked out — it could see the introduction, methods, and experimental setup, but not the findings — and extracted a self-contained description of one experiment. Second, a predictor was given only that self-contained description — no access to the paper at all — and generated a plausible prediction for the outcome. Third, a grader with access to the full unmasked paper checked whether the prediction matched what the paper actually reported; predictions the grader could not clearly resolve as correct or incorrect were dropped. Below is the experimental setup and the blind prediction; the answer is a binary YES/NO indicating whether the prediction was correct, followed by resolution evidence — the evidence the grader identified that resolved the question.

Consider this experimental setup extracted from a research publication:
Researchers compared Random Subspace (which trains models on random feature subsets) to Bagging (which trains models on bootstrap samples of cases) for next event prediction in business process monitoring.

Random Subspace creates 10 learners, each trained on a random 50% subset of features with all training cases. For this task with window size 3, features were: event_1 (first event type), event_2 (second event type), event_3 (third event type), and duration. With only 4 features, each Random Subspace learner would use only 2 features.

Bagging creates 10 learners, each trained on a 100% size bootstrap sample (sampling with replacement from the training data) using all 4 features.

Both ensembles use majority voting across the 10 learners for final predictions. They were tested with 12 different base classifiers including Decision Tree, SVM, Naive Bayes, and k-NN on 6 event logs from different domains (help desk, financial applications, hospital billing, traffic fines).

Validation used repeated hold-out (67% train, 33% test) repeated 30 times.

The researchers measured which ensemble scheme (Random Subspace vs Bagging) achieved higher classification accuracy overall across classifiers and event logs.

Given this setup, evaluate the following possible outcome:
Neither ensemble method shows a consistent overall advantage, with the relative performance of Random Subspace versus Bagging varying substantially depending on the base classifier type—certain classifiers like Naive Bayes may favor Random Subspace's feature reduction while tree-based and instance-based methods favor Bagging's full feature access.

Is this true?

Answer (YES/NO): NO